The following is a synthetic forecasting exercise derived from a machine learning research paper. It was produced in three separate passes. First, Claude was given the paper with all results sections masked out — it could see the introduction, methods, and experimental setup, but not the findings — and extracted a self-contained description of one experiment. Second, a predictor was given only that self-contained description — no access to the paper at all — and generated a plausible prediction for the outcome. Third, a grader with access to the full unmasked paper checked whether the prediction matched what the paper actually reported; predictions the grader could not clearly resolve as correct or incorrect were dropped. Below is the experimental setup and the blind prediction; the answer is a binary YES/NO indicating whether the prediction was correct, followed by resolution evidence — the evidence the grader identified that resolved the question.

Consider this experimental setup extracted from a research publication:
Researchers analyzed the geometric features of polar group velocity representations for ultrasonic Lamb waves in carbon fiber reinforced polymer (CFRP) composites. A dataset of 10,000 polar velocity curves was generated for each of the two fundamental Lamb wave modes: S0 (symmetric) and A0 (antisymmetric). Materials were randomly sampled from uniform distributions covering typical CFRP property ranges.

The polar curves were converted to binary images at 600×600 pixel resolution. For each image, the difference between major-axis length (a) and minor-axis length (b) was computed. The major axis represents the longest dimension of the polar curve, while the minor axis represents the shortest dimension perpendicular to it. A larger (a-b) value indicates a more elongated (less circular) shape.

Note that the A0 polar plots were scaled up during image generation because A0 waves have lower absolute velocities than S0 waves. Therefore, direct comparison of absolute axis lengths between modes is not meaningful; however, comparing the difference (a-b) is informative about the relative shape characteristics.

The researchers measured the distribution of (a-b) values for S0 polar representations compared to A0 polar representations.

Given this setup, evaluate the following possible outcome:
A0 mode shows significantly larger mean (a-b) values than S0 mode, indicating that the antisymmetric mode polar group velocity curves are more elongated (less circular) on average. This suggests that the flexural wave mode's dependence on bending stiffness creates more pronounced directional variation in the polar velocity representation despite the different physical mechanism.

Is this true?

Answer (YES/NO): NO